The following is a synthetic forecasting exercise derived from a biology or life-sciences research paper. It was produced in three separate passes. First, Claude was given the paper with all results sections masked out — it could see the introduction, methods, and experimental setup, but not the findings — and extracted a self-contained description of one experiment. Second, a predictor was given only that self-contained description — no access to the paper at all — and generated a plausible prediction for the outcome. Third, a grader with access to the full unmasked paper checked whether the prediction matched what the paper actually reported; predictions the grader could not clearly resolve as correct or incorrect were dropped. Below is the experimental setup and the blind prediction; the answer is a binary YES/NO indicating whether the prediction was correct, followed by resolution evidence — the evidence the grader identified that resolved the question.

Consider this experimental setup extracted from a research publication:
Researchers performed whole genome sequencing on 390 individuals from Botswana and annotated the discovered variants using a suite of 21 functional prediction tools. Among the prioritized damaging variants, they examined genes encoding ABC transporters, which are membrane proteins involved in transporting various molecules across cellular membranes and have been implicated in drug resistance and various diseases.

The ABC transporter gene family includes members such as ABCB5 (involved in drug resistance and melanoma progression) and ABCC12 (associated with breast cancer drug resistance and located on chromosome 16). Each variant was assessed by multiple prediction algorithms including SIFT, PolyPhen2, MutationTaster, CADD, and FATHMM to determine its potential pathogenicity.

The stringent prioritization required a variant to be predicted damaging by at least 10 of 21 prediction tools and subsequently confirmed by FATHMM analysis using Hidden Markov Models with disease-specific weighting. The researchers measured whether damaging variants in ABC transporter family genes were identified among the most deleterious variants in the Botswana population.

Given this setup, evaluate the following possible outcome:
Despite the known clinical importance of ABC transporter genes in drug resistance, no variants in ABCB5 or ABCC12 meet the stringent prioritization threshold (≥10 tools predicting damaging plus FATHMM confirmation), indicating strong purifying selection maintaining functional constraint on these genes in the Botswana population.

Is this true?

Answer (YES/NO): NO